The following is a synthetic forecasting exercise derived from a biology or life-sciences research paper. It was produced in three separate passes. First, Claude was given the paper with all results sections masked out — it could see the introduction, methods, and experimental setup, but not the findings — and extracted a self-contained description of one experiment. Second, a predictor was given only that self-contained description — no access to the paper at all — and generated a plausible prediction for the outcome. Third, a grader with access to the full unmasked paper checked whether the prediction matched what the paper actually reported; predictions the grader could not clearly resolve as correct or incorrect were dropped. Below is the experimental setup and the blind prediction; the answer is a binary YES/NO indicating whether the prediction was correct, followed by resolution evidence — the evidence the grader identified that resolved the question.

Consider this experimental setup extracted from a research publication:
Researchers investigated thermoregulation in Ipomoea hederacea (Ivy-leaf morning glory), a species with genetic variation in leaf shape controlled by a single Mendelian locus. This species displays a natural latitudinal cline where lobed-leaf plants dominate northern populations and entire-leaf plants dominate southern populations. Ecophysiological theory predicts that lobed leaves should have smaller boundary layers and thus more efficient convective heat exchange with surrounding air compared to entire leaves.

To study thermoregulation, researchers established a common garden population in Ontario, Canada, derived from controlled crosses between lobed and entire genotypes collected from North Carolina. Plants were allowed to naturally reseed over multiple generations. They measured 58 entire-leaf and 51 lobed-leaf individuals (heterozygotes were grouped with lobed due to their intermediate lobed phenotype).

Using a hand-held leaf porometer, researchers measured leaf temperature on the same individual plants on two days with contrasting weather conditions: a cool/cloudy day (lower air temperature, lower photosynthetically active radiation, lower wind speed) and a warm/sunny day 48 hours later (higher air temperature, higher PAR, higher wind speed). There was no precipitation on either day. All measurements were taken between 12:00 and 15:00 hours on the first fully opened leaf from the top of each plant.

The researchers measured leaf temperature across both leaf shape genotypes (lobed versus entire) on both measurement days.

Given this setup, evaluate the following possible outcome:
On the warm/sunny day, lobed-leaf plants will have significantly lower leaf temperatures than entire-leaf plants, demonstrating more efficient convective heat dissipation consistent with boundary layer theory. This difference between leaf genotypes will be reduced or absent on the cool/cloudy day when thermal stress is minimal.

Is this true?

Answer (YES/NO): NO